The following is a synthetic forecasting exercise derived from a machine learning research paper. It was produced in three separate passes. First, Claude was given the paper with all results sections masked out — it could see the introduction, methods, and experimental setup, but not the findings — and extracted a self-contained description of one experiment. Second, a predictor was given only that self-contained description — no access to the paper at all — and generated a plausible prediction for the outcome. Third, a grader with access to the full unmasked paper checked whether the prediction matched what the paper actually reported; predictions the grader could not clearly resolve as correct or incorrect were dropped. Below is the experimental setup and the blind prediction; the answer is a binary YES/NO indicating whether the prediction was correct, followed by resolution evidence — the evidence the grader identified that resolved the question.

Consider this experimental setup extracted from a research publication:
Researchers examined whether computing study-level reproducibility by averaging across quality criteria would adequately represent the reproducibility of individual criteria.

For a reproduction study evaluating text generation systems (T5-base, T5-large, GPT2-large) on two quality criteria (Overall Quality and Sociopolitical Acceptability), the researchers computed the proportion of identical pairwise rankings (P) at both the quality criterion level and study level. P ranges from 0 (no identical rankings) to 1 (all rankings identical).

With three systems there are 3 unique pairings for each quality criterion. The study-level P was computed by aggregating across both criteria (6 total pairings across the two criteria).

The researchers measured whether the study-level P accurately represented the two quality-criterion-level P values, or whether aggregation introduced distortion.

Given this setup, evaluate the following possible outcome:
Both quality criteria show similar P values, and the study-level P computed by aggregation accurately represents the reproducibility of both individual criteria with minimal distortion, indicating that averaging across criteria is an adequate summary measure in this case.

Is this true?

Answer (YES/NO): NO